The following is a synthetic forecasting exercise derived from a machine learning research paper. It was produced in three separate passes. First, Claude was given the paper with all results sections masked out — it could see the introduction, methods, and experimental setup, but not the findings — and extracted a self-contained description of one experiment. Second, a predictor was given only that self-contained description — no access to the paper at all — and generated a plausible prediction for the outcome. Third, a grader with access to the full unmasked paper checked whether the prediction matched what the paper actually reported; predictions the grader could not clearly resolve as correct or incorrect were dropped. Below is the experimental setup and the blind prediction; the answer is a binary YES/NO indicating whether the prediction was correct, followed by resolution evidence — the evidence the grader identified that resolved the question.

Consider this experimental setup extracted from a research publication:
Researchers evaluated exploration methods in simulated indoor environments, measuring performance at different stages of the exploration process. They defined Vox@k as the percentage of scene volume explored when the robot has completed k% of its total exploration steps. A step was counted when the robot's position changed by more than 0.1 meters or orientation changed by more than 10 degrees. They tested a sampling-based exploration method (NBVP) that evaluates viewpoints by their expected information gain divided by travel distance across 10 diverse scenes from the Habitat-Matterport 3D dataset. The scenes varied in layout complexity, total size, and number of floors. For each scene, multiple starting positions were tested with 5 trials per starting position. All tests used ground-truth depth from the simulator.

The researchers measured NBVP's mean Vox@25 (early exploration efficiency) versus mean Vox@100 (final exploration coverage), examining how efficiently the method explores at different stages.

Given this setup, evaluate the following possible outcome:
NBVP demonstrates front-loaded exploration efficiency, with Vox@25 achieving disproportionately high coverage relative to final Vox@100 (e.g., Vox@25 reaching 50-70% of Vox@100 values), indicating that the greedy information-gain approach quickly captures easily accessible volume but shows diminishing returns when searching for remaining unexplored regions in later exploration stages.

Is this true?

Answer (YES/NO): NO